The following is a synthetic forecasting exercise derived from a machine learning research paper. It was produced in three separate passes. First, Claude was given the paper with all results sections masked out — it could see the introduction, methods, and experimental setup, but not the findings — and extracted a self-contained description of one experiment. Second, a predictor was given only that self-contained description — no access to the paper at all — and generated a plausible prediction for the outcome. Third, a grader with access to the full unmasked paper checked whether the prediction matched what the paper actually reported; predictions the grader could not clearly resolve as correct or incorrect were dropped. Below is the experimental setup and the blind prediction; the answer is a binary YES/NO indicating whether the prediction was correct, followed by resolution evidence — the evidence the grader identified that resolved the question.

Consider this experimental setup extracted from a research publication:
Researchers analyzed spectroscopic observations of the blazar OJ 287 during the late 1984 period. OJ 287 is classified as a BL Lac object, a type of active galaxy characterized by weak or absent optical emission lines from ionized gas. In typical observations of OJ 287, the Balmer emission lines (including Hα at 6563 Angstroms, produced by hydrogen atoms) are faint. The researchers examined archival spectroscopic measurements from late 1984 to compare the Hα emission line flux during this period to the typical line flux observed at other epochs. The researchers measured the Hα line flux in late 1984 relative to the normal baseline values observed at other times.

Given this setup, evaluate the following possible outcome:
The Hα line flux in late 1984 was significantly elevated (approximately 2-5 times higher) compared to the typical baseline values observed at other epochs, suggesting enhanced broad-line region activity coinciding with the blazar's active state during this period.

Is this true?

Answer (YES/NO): NO